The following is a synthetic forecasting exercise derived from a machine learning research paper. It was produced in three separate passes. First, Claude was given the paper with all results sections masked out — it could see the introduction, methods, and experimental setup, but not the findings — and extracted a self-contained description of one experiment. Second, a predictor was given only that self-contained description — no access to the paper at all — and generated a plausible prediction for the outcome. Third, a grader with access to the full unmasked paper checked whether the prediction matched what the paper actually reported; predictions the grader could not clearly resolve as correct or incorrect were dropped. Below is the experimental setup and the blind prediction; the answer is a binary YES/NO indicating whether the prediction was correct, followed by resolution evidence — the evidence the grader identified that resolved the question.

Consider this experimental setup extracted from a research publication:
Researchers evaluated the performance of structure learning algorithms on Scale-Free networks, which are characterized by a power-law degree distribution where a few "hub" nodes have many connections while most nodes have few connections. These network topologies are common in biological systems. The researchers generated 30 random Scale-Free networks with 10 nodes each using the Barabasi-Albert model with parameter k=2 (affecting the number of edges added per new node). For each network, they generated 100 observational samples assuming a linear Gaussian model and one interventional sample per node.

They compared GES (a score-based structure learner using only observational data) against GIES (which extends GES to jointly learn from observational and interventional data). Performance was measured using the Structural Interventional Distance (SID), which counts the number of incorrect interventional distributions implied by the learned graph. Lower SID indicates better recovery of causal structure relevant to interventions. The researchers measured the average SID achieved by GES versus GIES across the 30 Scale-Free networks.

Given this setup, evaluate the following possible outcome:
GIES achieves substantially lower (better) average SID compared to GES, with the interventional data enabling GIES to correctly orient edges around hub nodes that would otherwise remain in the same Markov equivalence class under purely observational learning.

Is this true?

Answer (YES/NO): NO